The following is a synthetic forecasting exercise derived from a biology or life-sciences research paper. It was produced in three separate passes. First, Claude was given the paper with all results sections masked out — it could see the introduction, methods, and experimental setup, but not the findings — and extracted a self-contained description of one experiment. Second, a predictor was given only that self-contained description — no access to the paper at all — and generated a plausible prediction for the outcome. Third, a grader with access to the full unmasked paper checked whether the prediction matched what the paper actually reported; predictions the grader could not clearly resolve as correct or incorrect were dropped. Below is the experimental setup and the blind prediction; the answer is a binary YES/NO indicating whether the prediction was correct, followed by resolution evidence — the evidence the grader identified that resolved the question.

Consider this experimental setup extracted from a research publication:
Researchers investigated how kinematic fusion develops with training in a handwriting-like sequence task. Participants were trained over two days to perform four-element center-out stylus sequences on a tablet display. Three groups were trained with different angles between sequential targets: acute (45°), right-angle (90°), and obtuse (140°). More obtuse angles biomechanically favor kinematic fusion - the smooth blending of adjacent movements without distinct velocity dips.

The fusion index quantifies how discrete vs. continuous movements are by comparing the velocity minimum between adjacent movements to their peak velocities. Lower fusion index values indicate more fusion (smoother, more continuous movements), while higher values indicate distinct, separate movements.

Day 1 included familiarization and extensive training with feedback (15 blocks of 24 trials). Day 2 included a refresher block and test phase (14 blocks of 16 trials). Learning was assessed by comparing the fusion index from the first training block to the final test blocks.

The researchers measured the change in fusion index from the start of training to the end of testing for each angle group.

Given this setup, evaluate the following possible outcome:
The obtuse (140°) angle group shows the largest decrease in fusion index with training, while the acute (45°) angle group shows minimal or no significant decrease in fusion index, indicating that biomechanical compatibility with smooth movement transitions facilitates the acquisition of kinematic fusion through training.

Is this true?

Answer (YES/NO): NO